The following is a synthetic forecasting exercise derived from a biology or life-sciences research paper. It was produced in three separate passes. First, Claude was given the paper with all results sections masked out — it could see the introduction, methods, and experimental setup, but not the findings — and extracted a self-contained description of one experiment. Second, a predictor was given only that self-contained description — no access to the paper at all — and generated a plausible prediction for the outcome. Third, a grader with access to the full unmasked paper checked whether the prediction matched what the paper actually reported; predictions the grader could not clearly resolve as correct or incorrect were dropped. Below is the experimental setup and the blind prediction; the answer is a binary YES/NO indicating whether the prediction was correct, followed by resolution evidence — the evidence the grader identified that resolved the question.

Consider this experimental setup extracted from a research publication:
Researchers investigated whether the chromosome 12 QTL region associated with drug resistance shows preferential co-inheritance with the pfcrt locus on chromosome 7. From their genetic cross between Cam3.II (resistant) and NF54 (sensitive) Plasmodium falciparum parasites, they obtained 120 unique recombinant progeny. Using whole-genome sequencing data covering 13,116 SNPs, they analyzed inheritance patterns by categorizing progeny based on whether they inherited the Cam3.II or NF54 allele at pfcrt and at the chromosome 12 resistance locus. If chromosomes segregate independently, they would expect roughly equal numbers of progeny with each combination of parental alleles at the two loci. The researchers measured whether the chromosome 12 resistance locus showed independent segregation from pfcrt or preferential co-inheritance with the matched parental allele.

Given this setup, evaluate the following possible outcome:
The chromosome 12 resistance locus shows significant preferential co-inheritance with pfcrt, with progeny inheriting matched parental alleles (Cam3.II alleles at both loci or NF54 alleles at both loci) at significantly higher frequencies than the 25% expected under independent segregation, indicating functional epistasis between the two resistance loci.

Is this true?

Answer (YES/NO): YES